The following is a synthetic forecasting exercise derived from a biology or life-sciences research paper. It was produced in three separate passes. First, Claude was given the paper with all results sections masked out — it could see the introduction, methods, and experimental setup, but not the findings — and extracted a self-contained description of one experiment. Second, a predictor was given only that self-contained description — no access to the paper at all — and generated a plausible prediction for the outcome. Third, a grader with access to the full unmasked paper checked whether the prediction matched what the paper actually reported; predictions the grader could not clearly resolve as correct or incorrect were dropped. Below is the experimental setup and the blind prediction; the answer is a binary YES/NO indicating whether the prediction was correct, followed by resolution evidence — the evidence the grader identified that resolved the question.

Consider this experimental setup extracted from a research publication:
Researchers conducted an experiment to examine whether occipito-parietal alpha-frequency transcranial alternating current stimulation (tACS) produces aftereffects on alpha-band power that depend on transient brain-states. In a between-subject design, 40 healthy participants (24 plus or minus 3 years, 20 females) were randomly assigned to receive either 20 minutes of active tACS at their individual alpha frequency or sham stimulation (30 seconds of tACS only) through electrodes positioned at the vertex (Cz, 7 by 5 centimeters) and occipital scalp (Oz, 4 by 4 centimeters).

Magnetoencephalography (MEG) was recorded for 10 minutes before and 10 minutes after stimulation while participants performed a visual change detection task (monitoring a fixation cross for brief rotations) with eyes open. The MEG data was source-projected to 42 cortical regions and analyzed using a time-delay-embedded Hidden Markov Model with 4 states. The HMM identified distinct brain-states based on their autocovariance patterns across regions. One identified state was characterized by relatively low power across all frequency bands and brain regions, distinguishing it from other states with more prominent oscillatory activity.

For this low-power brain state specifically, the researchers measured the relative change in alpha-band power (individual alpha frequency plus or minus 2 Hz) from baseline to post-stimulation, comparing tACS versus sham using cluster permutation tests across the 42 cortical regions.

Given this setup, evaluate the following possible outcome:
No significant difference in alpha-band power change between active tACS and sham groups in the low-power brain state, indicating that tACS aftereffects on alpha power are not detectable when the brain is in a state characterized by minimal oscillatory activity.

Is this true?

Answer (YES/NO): YES